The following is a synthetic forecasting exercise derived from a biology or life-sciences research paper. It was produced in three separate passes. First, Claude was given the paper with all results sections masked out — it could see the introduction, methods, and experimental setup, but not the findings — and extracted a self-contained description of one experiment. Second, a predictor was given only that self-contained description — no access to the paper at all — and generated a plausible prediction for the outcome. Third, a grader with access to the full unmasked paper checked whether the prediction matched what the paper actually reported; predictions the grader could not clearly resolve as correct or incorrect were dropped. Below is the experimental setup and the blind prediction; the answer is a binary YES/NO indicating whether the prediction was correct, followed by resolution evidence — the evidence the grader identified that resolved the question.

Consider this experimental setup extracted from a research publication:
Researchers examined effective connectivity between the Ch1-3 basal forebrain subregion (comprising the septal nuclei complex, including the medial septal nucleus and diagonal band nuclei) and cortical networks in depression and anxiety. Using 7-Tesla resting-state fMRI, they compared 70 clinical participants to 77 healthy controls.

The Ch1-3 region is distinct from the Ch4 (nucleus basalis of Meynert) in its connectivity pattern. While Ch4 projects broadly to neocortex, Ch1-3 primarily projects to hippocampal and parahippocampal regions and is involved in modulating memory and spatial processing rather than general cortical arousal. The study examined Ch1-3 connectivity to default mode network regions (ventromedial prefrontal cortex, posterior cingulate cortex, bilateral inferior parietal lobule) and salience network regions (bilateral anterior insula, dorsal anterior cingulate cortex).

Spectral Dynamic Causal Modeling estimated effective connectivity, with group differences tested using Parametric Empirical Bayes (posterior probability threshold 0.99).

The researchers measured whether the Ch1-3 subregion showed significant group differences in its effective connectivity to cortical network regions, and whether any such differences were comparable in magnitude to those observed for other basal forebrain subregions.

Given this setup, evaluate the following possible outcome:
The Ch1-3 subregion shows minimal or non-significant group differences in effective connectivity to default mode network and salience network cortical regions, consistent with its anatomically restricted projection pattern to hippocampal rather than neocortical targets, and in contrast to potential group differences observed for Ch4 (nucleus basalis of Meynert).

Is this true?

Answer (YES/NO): NO